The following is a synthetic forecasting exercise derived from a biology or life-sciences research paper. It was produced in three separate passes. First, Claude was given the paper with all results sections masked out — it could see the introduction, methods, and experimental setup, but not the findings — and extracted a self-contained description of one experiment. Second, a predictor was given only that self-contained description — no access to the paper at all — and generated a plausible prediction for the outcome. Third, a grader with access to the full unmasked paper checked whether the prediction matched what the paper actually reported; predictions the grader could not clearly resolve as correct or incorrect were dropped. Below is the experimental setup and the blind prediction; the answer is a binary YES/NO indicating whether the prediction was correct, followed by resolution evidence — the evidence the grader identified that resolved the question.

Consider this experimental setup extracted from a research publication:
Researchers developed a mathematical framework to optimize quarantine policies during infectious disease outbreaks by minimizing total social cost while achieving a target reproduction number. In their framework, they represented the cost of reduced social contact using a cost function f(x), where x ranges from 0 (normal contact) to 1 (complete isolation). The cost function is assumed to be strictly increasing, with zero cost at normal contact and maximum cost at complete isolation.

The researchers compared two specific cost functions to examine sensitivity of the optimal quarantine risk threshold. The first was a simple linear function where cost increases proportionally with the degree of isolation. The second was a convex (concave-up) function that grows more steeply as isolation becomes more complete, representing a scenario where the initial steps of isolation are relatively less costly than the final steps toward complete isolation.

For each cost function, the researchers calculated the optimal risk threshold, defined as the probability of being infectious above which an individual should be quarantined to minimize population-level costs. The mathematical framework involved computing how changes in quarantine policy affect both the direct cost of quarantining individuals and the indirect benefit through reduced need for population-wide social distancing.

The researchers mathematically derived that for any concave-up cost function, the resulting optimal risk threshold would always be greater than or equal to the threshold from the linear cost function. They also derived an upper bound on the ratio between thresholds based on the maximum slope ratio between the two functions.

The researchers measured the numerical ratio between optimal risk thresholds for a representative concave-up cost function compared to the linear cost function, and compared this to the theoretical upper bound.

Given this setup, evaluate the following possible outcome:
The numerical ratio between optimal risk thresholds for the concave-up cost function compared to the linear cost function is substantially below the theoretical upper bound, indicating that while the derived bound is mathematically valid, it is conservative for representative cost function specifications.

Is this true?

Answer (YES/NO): YES